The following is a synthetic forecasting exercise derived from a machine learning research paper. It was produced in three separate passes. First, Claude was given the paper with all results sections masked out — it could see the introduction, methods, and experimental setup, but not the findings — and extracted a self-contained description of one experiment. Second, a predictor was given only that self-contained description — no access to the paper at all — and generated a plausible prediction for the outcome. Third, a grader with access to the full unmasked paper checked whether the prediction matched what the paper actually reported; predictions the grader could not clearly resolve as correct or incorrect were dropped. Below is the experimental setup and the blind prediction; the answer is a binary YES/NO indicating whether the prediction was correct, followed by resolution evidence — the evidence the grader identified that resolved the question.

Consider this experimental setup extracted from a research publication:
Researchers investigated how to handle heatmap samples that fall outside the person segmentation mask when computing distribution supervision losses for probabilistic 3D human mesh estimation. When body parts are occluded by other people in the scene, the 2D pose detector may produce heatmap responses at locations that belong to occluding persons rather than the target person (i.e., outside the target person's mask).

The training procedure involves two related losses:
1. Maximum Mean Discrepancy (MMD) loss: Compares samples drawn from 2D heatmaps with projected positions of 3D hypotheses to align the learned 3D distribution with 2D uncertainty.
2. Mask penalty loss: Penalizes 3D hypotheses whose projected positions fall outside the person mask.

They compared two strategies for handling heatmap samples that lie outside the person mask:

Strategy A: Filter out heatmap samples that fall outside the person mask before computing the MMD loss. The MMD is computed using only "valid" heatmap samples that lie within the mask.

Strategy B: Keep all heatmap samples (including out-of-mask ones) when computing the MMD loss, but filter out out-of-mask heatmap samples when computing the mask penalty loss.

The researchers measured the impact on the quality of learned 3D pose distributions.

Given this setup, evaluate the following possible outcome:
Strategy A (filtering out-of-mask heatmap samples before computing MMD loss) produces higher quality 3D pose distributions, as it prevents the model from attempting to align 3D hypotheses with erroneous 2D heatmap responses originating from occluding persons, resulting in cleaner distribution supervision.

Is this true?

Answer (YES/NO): NO